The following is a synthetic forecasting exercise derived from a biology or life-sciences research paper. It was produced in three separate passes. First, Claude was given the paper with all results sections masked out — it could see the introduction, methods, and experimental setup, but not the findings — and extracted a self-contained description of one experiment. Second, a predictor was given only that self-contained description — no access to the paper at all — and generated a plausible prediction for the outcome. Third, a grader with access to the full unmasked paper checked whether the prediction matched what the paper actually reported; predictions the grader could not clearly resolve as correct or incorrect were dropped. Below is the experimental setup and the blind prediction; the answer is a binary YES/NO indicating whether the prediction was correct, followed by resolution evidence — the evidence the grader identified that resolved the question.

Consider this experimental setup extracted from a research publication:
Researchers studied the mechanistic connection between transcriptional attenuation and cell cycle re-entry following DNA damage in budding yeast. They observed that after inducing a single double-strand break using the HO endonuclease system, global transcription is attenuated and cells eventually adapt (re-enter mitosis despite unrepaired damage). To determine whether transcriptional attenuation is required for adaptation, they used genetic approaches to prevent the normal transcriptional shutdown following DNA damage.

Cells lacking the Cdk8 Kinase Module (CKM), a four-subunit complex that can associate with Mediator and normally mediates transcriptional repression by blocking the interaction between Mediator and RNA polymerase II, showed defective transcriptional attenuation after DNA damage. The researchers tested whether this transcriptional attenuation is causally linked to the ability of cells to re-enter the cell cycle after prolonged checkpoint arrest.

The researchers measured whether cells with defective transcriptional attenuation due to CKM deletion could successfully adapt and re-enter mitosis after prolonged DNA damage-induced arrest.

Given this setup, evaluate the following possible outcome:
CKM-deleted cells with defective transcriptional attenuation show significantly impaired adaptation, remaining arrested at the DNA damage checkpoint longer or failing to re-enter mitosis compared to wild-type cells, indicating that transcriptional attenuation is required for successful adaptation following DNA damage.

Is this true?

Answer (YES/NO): YES